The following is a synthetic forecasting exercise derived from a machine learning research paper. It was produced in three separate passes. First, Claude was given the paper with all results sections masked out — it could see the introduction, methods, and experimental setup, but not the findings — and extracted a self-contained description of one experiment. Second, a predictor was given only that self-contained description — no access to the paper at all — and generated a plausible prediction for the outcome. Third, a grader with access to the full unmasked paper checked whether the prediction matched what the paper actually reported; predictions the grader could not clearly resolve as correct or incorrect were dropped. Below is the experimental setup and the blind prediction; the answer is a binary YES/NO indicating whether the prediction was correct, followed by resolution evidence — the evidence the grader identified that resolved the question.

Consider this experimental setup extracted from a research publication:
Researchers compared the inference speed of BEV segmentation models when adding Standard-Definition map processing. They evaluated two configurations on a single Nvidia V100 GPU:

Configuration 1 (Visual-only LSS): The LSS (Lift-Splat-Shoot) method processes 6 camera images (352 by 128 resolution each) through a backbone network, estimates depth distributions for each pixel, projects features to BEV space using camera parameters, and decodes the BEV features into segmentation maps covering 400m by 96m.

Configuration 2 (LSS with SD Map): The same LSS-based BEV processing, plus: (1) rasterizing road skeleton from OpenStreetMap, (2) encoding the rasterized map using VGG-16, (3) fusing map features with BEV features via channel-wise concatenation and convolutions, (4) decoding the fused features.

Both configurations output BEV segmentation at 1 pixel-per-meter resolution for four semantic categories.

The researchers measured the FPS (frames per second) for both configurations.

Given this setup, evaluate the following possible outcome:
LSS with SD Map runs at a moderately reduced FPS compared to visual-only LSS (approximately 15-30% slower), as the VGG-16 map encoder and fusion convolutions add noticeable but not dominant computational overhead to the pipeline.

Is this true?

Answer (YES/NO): NO